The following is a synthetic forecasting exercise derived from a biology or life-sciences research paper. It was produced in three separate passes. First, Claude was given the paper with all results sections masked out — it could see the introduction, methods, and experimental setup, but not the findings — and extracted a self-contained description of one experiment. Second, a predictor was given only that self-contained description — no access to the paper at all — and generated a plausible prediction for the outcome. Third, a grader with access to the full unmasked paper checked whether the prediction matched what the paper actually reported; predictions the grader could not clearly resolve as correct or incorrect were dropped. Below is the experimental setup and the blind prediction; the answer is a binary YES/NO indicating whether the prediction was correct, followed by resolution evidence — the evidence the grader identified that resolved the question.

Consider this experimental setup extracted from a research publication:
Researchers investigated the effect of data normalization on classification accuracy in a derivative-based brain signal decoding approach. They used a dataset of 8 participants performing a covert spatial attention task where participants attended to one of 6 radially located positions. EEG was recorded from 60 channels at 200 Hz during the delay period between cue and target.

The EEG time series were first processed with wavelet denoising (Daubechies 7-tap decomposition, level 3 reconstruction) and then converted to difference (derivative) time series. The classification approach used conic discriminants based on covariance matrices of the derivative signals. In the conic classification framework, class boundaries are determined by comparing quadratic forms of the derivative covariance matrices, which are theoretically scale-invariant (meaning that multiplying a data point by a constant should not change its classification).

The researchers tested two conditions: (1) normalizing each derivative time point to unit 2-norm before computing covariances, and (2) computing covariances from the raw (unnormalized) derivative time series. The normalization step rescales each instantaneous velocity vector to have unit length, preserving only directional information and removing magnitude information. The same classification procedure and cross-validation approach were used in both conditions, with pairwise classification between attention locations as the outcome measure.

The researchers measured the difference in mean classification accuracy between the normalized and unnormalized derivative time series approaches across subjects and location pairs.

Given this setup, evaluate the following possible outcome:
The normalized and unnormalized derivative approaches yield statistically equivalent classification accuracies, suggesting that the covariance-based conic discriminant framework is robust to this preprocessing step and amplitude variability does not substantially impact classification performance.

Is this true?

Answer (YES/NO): YES